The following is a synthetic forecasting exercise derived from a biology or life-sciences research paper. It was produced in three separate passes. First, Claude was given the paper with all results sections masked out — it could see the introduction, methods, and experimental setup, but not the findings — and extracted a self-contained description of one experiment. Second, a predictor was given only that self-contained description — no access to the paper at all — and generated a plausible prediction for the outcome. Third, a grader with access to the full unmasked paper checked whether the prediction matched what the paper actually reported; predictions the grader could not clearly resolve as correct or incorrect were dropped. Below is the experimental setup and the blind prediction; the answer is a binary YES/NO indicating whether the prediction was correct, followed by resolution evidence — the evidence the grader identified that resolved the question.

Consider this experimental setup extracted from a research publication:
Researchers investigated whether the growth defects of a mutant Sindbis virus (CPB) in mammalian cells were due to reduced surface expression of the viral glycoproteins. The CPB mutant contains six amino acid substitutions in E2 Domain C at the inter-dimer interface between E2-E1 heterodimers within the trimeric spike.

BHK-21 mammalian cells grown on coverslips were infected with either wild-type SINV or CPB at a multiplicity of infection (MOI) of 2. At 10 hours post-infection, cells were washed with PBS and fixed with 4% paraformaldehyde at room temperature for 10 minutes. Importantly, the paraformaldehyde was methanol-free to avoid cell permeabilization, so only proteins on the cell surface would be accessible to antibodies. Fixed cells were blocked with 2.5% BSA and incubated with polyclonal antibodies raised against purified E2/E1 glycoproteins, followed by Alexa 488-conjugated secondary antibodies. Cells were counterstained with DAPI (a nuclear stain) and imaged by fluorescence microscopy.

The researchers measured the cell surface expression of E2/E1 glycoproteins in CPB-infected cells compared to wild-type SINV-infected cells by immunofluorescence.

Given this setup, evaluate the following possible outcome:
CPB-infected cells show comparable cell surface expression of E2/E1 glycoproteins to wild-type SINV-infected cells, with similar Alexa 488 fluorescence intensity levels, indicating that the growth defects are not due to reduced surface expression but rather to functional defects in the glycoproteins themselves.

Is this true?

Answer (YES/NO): YES